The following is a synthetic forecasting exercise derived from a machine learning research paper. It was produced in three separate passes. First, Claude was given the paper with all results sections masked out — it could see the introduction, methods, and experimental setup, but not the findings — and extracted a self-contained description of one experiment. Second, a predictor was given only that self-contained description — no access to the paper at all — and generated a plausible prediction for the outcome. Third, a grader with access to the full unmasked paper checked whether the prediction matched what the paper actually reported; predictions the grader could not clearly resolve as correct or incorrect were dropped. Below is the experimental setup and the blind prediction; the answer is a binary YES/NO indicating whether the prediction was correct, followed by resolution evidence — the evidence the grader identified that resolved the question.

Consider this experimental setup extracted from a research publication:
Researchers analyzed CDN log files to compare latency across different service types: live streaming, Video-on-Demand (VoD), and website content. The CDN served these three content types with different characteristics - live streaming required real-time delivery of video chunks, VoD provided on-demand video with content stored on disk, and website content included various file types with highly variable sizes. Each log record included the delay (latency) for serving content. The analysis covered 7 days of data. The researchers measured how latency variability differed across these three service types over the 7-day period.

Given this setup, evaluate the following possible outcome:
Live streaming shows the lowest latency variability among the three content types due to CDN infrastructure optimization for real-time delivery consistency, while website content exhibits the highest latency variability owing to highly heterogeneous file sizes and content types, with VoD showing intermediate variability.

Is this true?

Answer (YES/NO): NO